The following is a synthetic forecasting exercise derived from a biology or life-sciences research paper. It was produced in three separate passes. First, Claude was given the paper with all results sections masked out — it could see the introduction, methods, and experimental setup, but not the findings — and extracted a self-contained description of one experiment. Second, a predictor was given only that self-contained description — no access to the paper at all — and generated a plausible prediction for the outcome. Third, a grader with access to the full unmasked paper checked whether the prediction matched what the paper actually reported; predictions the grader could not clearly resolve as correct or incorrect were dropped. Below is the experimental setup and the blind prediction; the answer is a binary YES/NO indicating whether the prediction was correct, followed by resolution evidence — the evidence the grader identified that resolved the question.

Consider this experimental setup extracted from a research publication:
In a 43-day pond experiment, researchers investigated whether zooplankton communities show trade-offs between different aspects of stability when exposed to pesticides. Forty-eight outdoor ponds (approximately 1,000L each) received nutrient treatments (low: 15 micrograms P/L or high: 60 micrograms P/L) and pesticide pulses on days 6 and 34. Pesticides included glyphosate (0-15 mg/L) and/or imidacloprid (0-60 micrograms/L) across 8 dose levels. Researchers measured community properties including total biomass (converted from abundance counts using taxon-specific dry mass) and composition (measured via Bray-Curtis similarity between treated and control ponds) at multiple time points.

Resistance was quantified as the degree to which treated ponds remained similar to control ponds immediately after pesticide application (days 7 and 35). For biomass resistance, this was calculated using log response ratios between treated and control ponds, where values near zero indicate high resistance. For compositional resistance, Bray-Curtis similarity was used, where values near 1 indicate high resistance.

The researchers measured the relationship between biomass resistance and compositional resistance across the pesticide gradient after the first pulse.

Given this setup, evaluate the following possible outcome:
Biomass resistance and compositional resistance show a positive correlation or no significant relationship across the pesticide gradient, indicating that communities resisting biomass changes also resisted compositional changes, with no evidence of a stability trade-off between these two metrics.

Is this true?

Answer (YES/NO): YES